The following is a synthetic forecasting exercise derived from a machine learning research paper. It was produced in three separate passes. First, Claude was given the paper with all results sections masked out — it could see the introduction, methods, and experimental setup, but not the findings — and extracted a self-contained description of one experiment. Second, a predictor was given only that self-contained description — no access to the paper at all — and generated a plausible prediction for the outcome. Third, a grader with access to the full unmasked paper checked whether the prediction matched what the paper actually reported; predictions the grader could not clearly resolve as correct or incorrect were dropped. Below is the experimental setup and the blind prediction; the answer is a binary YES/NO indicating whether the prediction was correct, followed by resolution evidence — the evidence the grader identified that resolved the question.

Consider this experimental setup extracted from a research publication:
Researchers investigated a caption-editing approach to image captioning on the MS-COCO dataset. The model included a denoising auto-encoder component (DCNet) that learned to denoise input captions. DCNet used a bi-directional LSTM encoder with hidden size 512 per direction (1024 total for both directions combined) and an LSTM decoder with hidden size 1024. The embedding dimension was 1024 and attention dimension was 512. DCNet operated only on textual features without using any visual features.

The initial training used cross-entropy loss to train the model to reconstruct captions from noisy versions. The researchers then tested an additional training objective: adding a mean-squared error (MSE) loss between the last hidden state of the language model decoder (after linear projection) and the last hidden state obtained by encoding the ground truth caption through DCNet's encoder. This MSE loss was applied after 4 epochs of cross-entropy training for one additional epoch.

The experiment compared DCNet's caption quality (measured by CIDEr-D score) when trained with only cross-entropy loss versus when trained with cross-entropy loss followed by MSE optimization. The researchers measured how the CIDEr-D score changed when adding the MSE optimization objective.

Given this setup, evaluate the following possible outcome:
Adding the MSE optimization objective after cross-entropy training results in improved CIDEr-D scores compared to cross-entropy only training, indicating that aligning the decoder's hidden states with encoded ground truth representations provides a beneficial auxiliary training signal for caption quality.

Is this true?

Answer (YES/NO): YES